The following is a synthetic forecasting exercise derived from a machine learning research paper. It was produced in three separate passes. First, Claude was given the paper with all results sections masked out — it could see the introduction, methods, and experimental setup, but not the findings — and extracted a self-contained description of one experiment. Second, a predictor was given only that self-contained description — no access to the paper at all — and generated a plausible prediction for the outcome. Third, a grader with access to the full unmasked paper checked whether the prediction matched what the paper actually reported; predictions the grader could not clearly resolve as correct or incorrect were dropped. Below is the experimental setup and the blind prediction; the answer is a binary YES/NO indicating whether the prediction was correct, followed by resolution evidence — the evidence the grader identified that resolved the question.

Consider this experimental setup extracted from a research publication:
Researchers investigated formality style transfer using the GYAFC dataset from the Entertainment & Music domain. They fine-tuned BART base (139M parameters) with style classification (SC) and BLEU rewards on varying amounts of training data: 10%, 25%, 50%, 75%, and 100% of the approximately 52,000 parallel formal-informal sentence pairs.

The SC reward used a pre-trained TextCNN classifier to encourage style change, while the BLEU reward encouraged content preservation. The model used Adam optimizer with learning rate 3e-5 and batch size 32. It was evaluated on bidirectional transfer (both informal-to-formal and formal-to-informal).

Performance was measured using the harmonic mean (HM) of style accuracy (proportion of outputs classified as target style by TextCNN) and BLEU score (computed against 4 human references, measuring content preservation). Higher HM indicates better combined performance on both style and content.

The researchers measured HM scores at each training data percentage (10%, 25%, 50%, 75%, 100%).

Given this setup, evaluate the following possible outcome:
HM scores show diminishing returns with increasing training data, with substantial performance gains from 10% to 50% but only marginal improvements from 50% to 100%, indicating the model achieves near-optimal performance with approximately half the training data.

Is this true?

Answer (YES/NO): NO